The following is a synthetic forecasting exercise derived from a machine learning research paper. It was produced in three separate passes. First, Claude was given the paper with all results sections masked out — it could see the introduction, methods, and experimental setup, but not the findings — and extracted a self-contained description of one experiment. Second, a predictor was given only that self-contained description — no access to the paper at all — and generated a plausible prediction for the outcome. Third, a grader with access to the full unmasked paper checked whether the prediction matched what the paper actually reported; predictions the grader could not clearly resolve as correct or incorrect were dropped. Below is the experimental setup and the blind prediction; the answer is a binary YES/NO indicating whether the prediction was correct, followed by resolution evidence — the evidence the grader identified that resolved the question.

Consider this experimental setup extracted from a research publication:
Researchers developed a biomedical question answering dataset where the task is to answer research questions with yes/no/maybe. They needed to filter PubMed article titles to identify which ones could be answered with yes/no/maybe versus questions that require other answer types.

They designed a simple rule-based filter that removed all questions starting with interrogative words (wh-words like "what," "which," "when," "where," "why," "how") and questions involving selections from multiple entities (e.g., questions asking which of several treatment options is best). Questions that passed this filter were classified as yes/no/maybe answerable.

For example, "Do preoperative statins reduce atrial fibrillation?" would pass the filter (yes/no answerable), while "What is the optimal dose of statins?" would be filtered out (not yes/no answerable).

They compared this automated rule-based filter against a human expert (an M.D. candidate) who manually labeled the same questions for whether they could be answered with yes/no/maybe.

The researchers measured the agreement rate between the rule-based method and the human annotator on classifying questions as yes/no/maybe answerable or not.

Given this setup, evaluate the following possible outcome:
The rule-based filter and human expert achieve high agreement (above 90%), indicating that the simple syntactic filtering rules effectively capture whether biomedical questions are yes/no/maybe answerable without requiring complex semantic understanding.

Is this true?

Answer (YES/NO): YES